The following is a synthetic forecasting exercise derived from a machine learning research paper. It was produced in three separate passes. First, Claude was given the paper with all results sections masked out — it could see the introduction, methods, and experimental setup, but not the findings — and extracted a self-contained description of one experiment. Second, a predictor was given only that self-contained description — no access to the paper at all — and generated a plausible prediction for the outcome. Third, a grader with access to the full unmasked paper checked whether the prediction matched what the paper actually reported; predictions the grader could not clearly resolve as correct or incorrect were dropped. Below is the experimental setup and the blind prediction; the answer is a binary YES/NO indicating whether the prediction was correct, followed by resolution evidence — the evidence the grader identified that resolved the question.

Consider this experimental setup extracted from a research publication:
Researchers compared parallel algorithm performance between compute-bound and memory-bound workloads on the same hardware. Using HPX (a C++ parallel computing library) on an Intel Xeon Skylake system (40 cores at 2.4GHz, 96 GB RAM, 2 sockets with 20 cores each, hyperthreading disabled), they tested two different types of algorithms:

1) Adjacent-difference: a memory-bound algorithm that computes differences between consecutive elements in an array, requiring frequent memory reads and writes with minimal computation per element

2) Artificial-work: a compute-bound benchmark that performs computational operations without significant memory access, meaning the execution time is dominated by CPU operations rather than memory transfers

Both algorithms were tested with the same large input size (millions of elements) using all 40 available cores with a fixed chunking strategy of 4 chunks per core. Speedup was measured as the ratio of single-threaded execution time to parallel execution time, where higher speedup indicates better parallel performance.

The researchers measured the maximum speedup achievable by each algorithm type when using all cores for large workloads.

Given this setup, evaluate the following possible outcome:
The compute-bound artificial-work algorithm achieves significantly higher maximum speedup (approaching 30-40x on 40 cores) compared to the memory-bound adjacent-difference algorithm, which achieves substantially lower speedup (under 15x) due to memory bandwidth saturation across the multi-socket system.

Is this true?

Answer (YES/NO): YES